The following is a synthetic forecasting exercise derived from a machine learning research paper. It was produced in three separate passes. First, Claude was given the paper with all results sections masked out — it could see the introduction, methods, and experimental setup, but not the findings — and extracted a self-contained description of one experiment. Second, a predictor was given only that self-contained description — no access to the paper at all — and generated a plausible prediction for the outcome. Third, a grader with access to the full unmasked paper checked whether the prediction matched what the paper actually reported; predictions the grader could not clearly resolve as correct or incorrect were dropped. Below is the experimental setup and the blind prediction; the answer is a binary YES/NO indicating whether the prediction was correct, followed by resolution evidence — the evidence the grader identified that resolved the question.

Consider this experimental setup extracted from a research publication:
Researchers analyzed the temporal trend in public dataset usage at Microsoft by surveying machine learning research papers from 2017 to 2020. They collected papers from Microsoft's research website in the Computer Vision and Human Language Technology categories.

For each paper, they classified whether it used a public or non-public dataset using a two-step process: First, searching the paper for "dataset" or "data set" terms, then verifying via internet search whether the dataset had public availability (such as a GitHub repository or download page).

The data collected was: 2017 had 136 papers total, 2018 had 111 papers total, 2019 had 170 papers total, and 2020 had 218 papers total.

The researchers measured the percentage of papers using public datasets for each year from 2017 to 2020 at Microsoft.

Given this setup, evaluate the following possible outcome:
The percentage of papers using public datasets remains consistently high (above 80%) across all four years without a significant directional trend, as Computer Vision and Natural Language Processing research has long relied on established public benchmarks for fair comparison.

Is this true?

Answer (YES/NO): NO